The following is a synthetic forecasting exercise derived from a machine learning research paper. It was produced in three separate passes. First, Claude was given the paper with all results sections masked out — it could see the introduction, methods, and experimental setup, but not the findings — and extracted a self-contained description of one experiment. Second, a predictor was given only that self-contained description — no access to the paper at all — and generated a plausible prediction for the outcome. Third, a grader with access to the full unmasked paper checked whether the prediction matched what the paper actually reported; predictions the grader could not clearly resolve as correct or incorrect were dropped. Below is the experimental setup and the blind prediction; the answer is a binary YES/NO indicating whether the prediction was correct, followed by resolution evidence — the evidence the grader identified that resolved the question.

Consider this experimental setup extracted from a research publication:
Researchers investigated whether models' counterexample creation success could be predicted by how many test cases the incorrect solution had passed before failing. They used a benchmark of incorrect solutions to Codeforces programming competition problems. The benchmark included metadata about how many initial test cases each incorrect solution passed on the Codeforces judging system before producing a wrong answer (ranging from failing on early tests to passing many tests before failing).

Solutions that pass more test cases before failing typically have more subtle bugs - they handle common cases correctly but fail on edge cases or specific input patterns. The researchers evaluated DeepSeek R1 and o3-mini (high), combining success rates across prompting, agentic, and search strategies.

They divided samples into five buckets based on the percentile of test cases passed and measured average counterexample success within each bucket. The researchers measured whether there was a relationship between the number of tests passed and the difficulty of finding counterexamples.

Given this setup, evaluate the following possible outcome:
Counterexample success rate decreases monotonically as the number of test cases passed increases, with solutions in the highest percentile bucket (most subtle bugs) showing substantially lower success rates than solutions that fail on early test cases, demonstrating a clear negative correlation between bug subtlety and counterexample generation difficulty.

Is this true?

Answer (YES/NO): NO